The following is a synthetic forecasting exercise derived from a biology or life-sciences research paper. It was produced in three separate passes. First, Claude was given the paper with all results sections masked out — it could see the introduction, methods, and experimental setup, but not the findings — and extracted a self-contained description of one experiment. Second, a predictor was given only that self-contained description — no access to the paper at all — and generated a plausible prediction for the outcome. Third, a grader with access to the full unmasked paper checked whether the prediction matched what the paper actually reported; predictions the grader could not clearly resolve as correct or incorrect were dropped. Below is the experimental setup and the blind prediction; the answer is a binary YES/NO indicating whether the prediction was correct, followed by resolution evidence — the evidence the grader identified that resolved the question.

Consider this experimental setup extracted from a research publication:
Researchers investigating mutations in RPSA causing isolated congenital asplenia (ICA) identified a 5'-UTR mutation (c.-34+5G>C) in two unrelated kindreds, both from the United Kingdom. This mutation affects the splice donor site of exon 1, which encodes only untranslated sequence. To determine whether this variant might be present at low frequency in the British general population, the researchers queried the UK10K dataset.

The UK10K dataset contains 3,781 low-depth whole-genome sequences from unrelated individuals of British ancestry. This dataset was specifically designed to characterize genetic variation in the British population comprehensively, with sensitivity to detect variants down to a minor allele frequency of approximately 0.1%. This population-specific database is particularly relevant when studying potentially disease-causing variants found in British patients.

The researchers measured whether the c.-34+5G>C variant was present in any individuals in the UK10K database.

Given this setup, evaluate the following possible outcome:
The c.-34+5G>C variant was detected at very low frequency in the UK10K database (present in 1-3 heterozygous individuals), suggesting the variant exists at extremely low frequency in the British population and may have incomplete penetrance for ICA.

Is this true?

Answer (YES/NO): NO